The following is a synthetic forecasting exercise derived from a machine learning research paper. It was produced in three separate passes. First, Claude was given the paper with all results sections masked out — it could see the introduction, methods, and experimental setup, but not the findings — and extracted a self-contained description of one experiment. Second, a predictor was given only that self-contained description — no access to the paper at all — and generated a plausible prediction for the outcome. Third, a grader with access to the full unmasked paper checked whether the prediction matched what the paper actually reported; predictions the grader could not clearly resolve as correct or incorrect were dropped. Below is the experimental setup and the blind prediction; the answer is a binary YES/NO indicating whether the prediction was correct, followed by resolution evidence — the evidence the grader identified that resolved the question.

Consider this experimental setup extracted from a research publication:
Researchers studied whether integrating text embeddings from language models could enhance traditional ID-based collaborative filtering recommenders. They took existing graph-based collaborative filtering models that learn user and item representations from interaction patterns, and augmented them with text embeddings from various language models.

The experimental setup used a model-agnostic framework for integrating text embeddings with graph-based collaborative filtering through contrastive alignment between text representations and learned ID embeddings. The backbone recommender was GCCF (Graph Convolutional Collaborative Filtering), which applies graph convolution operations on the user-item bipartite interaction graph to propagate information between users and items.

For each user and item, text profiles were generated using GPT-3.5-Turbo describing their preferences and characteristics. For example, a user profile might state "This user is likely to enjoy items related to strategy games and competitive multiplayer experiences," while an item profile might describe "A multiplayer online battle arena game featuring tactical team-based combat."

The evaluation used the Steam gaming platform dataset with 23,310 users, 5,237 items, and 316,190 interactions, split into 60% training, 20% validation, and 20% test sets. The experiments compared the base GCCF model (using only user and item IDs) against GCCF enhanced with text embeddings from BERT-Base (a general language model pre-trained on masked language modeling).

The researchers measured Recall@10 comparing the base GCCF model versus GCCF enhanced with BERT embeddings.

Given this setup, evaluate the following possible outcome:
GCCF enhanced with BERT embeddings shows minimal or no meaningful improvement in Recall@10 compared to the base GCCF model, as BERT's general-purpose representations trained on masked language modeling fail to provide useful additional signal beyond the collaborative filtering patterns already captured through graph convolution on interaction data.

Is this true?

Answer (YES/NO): YES